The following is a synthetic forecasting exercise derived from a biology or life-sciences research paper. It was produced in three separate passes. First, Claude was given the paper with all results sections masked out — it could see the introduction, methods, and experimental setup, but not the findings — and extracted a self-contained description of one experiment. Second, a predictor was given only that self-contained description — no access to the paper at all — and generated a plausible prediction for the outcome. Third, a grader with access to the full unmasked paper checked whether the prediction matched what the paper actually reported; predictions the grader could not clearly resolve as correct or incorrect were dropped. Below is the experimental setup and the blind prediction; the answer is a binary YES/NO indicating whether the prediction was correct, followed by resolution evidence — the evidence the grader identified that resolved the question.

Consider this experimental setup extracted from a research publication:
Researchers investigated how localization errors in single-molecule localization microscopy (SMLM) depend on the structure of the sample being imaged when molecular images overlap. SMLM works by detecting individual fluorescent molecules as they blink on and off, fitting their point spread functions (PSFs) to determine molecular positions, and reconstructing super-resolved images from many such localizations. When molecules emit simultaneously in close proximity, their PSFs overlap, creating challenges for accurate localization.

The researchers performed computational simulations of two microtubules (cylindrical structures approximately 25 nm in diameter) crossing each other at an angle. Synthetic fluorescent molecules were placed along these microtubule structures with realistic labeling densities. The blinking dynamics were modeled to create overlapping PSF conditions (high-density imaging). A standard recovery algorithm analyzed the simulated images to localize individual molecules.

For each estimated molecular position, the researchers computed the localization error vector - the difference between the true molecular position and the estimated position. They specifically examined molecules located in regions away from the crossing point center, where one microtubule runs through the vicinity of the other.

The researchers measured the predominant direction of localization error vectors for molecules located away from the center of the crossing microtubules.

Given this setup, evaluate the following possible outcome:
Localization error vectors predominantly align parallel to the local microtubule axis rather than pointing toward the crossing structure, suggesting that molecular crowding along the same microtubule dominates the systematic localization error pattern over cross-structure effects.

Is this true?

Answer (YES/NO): NO